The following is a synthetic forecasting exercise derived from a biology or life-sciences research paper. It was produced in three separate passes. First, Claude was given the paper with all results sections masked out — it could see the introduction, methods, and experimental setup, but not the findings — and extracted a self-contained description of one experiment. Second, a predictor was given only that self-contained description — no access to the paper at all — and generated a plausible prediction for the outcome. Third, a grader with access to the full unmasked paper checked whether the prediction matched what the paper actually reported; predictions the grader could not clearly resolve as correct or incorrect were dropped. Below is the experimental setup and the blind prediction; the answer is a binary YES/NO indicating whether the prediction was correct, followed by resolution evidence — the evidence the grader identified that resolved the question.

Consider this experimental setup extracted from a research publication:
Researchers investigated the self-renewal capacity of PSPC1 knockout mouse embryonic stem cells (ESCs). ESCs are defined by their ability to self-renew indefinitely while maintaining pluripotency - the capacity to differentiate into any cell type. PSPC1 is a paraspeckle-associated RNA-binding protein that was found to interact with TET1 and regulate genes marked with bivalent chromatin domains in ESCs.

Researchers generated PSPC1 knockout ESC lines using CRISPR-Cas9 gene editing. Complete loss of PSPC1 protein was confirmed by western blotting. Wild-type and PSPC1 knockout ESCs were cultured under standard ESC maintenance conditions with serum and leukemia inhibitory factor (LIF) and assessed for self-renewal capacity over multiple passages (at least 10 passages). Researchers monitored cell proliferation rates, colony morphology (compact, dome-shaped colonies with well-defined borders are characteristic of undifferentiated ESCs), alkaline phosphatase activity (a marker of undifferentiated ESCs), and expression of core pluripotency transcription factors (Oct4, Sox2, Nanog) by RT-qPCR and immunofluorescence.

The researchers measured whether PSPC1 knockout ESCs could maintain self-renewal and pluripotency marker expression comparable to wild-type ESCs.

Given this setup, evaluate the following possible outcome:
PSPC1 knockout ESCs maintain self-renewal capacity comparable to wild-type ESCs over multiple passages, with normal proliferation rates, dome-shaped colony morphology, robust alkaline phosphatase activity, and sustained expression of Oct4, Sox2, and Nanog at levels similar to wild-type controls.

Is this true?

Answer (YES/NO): YES